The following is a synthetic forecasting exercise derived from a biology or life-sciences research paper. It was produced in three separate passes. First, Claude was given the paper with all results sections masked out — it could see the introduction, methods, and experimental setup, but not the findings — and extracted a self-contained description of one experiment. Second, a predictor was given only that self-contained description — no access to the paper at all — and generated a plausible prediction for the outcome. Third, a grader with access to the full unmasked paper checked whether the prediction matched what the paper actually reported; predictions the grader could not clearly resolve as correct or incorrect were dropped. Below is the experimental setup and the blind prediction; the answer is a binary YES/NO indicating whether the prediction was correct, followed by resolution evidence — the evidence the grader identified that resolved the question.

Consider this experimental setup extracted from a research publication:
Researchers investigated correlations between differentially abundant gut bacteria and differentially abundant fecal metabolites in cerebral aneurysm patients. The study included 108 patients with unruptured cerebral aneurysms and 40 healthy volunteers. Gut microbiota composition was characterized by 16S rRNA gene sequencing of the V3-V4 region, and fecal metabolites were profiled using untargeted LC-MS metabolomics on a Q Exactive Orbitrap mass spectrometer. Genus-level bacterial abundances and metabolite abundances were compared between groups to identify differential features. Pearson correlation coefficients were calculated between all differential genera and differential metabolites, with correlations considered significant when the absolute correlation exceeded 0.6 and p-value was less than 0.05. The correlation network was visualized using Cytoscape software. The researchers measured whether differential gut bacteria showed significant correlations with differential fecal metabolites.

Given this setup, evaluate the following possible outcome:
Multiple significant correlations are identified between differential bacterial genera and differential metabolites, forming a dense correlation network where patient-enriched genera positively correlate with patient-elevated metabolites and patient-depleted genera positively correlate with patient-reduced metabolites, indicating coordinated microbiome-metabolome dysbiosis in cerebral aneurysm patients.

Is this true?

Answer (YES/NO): NO